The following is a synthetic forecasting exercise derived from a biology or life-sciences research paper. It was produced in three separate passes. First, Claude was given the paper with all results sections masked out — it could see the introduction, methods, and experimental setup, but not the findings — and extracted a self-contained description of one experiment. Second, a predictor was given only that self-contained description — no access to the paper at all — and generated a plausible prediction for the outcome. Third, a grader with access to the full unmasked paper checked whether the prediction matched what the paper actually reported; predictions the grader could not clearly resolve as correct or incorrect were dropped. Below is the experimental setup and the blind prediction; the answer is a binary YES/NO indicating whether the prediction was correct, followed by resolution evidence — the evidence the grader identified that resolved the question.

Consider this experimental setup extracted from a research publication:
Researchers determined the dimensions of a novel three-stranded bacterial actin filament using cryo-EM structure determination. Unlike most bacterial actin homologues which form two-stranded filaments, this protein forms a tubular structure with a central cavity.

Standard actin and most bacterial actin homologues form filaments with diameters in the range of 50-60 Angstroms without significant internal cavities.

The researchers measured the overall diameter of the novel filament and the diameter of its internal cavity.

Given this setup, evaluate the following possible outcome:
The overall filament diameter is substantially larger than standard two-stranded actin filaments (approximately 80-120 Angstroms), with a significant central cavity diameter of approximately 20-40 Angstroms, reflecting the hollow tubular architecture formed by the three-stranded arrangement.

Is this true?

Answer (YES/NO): YES